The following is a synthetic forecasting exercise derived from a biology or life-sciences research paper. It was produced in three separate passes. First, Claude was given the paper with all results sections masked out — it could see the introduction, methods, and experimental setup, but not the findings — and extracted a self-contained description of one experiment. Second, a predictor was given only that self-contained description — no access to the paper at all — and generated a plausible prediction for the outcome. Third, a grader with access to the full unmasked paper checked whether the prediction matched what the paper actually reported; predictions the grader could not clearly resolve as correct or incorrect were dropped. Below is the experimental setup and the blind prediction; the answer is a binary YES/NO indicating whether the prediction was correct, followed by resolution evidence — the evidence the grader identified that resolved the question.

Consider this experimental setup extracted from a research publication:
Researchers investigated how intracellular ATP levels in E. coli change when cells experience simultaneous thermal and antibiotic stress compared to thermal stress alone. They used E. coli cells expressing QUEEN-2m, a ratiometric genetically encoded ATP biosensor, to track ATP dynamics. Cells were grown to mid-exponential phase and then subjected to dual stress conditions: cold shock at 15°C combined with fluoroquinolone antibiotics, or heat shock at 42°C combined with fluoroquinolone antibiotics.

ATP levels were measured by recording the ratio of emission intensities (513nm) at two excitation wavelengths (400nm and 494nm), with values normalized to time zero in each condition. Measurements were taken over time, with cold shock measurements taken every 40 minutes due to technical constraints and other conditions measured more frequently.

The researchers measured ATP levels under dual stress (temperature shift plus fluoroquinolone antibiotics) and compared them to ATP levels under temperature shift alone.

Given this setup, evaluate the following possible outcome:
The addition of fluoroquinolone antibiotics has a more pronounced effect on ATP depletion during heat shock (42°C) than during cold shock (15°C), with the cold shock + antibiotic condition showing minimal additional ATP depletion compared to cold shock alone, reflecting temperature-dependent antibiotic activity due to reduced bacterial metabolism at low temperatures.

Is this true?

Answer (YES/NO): NO